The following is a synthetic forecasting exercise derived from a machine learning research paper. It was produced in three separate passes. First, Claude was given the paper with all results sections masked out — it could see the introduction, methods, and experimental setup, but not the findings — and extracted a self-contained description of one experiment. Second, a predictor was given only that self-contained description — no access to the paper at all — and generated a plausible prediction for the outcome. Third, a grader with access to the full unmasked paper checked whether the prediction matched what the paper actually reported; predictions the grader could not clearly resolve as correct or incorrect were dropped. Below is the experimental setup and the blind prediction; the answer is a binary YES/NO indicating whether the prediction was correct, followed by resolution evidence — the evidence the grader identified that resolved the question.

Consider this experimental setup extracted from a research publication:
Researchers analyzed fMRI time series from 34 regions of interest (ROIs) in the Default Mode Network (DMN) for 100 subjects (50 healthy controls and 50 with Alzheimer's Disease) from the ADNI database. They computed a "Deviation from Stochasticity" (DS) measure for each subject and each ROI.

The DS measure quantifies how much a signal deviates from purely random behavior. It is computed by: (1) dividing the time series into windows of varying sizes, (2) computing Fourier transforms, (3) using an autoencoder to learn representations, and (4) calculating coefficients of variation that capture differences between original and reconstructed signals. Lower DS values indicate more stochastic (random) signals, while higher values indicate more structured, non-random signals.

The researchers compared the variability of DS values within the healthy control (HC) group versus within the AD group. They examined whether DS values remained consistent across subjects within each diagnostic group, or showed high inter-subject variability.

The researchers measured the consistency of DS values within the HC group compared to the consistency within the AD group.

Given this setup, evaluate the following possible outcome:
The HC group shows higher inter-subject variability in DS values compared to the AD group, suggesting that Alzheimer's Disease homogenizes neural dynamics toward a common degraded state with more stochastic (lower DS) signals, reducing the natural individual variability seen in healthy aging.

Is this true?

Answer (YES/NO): NO